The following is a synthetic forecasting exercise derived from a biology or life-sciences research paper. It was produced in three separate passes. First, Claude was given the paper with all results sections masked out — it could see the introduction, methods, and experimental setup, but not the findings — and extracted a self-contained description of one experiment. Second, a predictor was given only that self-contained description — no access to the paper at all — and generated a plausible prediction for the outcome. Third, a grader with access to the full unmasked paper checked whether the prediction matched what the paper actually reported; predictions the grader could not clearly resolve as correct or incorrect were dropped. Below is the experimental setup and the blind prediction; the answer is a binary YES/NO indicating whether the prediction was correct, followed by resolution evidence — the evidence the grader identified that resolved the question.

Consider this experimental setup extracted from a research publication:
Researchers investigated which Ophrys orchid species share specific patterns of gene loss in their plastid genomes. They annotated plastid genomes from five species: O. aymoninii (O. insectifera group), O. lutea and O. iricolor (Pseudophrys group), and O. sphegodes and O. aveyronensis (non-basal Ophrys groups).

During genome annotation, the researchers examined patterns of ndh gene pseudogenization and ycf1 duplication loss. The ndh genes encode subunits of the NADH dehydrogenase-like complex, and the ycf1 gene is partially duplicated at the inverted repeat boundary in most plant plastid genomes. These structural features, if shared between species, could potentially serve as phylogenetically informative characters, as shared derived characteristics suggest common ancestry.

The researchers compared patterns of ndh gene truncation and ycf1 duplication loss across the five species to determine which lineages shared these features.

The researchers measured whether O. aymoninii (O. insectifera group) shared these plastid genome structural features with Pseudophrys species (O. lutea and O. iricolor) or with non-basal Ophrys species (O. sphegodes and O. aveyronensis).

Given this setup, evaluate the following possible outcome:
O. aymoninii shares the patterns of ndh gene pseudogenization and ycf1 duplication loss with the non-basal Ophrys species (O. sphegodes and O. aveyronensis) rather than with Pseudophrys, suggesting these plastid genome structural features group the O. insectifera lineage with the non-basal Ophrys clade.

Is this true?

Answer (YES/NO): YES